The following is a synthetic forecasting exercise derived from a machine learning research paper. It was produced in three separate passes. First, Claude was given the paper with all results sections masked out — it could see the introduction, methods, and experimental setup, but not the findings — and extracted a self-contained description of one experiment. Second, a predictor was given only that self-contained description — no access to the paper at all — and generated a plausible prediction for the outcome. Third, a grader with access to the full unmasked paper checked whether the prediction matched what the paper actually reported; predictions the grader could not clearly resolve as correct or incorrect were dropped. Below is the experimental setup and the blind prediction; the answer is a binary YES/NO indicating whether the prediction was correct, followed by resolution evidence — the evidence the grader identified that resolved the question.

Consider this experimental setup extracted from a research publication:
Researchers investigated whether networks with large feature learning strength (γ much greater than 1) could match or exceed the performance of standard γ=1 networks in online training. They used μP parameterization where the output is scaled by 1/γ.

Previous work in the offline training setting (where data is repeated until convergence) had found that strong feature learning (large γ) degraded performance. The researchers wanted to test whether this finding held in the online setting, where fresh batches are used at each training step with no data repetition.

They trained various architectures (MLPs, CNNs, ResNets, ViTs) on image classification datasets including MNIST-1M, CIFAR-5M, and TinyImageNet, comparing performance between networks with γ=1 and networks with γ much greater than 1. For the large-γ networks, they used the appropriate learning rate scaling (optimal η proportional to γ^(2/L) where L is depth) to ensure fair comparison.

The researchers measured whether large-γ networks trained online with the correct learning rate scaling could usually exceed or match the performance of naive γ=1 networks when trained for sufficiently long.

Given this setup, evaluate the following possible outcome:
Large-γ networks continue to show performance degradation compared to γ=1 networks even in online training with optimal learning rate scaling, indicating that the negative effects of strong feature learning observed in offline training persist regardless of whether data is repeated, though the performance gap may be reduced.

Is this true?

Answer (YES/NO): NO